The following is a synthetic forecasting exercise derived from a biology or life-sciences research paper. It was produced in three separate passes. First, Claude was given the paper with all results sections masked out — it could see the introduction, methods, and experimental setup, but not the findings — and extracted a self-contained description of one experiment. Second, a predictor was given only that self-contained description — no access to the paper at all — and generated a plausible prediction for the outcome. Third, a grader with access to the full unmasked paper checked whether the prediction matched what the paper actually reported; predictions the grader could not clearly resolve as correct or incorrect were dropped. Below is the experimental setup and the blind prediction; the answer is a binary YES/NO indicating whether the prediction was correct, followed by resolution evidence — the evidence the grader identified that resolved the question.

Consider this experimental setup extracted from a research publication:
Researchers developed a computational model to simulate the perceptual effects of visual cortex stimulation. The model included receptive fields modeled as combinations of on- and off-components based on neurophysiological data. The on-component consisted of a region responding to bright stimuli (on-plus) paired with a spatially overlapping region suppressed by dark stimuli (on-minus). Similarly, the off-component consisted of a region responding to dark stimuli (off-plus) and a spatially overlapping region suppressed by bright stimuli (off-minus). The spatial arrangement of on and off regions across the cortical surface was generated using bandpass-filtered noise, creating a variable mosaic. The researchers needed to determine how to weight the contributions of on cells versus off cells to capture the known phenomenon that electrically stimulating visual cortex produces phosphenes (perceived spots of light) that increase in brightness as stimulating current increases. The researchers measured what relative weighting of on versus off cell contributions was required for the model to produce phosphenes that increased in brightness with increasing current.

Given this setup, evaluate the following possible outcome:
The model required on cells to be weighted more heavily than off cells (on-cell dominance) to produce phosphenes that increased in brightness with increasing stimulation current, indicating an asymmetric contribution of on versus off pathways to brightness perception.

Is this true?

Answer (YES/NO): YES